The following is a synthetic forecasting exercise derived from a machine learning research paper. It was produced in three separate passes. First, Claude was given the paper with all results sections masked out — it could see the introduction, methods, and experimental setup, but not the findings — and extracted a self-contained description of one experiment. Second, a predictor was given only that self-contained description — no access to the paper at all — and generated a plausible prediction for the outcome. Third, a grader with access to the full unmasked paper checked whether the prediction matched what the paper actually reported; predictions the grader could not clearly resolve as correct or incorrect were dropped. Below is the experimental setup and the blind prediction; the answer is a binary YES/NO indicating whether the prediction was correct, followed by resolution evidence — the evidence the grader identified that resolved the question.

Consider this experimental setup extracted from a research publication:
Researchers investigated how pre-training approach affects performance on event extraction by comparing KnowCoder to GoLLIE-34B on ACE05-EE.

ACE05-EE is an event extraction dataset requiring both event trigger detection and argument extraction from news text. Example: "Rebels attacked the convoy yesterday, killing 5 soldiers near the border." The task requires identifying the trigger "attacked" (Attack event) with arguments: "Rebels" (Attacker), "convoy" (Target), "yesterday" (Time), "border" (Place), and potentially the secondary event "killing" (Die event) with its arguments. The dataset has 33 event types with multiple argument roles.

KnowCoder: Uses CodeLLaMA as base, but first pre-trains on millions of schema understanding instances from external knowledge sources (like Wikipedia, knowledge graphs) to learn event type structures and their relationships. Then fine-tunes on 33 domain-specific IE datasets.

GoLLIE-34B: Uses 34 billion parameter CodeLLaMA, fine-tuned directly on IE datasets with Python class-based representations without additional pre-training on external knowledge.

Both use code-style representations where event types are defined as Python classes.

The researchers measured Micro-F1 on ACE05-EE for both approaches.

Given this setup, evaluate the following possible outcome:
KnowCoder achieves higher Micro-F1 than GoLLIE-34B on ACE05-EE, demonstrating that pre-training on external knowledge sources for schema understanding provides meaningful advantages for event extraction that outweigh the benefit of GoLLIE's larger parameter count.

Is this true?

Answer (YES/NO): YES